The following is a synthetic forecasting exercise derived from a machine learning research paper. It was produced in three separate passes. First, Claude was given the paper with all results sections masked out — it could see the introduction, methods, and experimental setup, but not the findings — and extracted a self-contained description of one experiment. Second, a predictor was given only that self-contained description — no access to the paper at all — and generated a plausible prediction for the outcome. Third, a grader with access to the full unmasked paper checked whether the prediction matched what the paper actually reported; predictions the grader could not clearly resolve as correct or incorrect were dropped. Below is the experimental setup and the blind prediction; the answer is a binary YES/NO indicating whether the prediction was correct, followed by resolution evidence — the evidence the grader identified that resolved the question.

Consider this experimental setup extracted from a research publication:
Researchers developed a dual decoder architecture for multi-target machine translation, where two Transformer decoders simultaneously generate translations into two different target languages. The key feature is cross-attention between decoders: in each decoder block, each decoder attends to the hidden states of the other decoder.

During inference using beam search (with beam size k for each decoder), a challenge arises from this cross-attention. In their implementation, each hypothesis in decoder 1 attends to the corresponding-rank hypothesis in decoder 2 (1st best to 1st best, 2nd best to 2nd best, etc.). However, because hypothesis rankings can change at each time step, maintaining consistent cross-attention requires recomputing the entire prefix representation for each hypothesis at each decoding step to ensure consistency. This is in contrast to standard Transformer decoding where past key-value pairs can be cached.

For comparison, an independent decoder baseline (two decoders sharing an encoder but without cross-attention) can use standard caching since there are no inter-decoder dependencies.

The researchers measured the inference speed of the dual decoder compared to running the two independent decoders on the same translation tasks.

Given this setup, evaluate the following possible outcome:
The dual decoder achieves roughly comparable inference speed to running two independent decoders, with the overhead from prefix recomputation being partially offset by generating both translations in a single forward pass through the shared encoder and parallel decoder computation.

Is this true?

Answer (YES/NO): NO